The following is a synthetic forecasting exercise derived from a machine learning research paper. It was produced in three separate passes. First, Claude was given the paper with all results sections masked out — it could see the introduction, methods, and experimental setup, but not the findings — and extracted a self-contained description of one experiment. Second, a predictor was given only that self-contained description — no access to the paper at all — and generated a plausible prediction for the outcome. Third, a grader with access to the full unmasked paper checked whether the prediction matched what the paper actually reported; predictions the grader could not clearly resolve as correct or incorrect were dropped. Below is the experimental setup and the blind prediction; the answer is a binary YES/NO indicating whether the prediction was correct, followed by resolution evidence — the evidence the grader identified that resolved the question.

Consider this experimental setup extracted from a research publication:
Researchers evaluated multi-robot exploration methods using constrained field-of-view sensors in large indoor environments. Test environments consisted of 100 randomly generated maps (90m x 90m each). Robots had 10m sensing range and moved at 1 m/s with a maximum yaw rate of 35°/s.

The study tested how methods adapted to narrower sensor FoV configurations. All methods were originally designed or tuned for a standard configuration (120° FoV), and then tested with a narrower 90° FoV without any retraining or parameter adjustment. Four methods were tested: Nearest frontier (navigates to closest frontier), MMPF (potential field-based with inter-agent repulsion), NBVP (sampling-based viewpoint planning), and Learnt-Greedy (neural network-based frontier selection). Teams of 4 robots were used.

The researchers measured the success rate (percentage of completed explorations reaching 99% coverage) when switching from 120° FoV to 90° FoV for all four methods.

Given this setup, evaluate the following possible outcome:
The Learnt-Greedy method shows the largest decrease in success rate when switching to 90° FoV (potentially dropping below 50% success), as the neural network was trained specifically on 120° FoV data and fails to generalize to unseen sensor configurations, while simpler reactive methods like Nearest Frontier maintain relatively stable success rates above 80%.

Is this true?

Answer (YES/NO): NO